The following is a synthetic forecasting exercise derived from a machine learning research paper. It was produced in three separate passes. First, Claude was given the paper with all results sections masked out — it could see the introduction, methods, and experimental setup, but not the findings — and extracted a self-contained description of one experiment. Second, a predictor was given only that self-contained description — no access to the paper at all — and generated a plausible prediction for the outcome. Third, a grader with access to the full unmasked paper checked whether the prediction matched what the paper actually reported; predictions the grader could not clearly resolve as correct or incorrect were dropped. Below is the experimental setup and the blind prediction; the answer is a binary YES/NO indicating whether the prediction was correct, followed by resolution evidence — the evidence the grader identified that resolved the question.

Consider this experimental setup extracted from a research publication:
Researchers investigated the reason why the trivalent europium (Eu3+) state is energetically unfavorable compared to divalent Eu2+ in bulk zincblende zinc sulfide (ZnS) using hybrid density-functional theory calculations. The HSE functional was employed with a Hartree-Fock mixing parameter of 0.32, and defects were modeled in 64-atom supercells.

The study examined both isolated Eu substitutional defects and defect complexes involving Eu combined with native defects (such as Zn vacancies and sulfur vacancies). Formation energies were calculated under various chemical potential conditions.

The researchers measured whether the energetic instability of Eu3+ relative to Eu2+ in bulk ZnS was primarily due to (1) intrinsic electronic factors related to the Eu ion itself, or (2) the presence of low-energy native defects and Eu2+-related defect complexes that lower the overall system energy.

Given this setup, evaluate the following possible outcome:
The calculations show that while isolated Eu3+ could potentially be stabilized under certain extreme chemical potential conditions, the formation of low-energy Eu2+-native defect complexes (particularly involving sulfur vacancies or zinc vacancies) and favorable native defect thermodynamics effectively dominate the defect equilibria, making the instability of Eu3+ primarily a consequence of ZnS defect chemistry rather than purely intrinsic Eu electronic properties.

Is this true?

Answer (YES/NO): YES